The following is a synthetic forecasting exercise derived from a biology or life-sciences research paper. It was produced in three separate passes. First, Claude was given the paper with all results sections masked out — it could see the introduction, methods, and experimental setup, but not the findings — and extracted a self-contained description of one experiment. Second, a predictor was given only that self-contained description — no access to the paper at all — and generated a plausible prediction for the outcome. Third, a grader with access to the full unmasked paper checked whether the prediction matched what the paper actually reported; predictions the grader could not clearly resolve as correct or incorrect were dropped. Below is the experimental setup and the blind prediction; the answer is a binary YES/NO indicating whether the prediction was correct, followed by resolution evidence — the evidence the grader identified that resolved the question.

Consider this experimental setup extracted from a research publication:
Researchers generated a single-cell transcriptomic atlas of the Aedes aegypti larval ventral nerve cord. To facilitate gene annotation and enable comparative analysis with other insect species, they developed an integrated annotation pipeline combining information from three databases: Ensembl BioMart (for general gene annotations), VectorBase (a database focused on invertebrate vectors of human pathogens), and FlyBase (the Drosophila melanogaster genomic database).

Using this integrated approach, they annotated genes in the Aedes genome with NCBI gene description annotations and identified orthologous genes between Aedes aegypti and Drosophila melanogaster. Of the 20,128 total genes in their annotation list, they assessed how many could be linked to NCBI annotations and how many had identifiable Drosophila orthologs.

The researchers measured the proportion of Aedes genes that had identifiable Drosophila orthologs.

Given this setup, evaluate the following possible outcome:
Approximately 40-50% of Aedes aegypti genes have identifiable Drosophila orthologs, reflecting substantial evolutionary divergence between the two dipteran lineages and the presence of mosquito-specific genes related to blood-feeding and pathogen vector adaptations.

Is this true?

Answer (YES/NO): YES